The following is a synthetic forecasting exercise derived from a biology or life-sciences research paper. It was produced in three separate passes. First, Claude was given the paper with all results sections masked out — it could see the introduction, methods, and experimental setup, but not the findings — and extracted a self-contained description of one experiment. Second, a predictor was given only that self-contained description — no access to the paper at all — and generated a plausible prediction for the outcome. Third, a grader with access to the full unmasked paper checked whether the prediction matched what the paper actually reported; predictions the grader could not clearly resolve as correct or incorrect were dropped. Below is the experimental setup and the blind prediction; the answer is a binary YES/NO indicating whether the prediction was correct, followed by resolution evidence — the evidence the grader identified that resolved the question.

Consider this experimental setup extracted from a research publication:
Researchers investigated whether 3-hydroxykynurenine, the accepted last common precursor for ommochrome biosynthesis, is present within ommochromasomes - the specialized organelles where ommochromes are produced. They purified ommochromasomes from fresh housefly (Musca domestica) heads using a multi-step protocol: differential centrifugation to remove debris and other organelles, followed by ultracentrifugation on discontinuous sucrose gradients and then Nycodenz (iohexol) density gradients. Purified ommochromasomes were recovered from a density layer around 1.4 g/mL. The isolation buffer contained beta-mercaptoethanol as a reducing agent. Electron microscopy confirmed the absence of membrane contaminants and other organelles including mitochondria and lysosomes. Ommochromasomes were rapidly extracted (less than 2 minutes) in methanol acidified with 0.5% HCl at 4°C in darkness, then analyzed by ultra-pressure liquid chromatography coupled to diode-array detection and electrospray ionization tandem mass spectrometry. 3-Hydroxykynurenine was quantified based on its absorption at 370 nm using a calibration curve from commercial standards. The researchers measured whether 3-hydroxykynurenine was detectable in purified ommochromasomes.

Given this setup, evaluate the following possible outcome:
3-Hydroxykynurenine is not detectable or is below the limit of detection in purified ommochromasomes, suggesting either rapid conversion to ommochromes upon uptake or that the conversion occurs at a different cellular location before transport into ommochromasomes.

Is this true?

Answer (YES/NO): NO